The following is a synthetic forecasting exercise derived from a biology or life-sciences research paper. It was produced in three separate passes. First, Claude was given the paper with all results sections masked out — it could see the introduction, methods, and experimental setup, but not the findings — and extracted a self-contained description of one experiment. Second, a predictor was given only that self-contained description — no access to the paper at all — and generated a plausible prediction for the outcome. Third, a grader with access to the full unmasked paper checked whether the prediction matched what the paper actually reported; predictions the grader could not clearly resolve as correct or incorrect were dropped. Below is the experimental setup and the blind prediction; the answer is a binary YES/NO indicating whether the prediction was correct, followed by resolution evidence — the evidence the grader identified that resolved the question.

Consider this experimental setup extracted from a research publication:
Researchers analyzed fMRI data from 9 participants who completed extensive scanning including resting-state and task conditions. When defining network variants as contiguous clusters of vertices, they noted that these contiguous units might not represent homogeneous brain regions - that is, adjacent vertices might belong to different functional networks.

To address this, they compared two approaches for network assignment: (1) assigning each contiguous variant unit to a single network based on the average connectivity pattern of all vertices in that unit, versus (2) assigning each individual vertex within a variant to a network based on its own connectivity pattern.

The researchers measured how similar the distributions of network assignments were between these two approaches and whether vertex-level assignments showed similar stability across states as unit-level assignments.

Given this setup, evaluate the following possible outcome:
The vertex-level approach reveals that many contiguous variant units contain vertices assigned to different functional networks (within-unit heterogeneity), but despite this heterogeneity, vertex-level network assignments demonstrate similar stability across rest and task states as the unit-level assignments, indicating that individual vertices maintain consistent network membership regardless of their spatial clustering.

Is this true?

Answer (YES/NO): NO